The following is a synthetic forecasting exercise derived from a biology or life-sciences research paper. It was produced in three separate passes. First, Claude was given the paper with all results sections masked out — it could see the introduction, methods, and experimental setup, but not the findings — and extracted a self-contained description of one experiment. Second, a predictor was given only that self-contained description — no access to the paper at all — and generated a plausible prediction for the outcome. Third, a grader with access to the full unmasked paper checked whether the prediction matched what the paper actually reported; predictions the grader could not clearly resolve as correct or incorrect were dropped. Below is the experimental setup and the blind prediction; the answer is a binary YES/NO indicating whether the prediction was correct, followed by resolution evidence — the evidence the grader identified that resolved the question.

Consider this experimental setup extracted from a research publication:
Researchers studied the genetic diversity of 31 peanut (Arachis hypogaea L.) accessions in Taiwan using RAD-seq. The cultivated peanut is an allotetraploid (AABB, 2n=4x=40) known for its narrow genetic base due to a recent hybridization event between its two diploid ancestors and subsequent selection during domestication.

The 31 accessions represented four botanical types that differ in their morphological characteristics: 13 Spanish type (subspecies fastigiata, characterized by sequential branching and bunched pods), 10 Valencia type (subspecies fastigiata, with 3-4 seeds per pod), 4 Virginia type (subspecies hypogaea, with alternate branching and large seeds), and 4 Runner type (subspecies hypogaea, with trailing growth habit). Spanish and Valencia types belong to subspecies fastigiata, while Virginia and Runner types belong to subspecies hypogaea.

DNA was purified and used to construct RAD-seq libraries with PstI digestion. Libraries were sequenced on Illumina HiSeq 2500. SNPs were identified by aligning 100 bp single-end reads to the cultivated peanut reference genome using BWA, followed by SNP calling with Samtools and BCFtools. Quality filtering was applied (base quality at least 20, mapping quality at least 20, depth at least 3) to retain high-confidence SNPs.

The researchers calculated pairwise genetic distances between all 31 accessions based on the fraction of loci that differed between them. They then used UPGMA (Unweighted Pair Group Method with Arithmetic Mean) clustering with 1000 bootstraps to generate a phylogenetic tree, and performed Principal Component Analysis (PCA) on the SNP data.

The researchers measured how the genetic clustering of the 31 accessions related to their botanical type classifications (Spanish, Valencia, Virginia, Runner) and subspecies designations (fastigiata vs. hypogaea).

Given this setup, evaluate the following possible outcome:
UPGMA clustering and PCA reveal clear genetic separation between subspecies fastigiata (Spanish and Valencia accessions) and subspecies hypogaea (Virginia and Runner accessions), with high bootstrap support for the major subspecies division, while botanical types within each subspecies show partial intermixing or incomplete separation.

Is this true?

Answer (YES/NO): NO